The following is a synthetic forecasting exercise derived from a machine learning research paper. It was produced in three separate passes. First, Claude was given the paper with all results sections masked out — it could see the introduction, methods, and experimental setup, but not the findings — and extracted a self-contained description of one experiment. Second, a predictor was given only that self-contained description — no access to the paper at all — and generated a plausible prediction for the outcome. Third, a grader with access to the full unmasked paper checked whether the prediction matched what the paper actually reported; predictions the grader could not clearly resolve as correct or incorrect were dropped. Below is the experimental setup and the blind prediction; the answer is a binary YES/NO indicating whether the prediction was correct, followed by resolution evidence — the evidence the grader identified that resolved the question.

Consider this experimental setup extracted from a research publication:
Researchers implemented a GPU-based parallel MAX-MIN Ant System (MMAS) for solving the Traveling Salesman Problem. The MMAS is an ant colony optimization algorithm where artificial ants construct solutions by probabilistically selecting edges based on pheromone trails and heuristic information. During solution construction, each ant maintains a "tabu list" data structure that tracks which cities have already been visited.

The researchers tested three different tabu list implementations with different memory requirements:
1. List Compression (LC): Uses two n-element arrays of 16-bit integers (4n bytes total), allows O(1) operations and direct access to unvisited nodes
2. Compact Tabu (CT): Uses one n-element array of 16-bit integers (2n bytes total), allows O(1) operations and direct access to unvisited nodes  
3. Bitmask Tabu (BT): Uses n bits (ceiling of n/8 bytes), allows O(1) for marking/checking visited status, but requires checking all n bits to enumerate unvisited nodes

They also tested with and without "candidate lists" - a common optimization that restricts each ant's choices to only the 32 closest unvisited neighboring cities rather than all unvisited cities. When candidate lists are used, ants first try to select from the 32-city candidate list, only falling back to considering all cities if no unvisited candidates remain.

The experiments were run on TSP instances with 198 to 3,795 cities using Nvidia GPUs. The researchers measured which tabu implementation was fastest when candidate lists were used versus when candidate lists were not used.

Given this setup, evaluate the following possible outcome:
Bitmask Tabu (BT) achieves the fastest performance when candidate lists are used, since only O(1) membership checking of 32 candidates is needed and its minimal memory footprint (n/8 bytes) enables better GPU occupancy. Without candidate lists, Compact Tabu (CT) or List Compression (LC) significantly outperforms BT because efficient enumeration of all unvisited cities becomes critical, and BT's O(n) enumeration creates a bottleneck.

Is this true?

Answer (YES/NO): YES